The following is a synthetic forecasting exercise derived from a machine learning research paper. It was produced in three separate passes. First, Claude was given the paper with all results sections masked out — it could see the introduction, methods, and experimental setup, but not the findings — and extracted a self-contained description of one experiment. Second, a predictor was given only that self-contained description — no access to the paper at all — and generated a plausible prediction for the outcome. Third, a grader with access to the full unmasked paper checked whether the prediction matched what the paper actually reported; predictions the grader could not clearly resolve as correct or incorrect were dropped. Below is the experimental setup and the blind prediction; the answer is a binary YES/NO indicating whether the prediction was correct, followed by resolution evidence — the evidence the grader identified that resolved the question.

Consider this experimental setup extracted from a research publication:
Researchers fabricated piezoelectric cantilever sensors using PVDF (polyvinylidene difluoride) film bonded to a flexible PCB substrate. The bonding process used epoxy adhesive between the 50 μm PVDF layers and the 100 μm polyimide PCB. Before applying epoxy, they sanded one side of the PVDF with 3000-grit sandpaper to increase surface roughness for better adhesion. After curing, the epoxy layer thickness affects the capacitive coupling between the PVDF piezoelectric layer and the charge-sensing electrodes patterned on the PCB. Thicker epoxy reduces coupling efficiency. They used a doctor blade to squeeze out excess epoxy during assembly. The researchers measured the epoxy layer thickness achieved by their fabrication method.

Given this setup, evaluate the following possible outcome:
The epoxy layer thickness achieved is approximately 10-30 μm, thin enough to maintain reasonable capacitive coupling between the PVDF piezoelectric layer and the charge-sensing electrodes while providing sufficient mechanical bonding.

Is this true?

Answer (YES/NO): YES